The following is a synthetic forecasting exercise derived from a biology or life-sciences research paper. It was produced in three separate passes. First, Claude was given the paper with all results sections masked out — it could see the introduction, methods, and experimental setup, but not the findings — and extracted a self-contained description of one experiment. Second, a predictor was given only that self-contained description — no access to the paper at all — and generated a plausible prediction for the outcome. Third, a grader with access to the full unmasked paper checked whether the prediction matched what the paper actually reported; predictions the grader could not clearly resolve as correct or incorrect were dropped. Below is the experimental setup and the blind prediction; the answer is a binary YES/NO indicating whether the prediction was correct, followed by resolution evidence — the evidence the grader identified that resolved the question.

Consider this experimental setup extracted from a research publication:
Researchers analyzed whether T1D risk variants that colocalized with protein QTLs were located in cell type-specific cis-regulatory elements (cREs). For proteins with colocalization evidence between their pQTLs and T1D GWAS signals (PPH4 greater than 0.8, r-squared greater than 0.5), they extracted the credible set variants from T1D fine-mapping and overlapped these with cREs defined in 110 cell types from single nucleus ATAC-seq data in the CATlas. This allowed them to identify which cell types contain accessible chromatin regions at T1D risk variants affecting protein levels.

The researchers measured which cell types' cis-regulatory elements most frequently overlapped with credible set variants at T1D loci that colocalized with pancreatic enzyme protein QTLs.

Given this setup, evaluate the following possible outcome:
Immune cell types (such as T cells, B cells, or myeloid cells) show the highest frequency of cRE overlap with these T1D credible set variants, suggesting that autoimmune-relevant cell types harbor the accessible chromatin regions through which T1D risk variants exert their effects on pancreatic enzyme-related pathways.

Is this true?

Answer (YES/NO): NO